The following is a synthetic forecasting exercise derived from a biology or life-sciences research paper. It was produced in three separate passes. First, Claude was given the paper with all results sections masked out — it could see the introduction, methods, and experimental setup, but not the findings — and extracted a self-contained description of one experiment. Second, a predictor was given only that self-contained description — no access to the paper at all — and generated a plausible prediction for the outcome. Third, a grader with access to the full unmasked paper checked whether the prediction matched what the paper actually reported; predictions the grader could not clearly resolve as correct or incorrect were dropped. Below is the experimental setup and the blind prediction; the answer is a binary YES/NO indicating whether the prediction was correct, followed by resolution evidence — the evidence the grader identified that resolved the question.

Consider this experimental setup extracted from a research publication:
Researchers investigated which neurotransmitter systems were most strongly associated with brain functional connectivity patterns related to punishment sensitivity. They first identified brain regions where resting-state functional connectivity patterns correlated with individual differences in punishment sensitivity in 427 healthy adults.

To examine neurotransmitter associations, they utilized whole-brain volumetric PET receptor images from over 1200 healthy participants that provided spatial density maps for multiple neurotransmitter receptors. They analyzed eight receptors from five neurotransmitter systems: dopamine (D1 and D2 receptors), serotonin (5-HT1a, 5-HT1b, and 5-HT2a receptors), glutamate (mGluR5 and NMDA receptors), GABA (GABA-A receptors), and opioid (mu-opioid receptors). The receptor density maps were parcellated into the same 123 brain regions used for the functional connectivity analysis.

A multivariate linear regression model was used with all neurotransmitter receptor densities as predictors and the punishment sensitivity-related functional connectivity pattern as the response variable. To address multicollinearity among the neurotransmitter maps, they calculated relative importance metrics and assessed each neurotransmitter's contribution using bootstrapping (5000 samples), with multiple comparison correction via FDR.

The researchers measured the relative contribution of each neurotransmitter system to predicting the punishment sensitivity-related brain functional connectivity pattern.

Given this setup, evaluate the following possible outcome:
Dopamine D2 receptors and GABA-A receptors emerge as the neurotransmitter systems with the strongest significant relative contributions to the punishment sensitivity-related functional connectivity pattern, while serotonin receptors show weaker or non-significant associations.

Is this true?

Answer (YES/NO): NO